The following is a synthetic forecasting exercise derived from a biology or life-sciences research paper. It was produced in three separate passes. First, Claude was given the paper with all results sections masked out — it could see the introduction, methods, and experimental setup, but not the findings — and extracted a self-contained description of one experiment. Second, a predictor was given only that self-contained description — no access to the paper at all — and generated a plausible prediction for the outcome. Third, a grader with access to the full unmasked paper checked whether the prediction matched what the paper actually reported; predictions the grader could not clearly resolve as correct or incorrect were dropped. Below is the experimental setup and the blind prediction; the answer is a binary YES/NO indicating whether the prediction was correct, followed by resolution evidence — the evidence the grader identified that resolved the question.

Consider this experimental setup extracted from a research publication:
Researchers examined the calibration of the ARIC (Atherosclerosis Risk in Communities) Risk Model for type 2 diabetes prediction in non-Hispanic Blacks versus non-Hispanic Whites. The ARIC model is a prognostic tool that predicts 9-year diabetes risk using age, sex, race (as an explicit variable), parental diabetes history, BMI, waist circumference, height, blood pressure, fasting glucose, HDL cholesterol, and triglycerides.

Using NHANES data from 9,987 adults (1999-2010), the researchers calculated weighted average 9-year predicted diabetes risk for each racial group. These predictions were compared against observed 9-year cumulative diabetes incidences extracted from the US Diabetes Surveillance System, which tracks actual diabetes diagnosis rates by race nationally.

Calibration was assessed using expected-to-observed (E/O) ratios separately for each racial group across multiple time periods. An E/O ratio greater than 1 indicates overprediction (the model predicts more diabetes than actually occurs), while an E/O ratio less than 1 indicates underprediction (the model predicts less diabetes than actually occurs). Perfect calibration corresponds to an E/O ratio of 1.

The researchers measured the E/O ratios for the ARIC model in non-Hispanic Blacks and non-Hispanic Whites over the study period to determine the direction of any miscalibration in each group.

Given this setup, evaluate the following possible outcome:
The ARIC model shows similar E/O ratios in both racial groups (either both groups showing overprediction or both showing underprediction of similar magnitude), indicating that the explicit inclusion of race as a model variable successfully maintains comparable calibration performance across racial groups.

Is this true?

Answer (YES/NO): NO